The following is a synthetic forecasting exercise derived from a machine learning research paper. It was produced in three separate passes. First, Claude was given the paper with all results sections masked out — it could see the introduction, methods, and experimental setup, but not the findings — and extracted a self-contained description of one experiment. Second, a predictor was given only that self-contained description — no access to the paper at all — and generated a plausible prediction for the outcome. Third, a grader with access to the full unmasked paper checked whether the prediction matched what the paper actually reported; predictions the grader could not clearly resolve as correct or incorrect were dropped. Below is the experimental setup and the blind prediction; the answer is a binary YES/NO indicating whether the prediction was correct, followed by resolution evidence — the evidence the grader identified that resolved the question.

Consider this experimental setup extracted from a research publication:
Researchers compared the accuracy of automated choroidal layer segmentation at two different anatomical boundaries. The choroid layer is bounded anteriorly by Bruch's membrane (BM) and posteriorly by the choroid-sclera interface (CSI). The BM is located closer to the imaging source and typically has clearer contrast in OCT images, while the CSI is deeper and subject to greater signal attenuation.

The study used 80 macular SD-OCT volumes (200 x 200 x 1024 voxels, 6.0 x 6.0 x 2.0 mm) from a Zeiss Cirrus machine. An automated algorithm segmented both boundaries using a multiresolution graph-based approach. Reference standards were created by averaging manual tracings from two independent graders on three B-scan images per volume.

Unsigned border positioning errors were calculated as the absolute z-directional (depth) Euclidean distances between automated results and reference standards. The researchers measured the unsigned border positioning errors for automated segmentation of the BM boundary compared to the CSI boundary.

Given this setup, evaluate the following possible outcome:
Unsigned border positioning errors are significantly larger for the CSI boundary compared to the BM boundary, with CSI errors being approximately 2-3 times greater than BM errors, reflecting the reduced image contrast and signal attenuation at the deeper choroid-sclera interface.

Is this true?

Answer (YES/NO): NO